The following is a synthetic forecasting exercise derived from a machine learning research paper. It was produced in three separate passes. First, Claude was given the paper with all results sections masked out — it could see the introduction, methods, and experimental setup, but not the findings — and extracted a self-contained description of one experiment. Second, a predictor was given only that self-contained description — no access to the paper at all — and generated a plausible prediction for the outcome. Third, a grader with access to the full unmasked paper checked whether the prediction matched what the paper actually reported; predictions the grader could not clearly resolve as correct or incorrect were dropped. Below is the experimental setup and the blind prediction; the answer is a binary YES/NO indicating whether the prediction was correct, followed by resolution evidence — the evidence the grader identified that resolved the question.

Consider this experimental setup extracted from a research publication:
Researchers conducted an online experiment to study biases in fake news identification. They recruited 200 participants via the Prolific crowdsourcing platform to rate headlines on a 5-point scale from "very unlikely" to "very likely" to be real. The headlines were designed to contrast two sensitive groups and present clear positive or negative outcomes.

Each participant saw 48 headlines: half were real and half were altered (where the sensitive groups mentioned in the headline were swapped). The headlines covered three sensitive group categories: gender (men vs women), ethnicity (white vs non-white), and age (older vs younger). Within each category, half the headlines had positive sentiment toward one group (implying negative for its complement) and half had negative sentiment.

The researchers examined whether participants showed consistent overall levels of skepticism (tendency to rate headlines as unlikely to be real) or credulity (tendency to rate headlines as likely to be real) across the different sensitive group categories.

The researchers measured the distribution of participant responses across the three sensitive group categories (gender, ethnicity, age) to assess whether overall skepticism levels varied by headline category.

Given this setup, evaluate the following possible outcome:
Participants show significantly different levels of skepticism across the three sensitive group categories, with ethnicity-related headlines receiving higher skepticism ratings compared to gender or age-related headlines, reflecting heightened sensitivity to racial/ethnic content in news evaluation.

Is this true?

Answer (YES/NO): YES